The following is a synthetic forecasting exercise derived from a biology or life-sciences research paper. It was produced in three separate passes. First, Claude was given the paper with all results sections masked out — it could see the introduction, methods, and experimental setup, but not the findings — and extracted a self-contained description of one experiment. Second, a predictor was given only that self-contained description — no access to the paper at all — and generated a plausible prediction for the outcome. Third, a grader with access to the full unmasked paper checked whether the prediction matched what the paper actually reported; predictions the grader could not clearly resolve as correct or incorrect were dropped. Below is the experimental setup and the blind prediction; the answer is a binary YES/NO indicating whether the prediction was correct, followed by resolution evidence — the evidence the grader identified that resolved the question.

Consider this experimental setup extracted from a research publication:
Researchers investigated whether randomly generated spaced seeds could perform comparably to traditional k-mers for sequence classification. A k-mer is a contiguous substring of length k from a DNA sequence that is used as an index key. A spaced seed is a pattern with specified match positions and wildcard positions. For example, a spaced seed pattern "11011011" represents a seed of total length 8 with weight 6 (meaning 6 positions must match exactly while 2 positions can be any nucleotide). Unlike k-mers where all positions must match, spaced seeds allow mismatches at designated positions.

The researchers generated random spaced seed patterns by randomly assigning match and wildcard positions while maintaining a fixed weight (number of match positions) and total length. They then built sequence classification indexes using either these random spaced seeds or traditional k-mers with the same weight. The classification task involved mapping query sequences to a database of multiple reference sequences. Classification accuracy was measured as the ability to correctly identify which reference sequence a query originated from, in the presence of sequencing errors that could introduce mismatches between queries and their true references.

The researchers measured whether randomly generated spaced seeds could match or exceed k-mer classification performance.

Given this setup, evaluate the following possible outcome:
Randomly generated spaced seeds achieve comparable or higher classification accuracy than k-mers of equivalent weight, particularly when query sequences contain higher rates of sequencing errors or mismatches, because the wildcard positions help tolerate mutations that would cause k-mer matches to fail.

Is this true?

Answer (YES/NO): YES